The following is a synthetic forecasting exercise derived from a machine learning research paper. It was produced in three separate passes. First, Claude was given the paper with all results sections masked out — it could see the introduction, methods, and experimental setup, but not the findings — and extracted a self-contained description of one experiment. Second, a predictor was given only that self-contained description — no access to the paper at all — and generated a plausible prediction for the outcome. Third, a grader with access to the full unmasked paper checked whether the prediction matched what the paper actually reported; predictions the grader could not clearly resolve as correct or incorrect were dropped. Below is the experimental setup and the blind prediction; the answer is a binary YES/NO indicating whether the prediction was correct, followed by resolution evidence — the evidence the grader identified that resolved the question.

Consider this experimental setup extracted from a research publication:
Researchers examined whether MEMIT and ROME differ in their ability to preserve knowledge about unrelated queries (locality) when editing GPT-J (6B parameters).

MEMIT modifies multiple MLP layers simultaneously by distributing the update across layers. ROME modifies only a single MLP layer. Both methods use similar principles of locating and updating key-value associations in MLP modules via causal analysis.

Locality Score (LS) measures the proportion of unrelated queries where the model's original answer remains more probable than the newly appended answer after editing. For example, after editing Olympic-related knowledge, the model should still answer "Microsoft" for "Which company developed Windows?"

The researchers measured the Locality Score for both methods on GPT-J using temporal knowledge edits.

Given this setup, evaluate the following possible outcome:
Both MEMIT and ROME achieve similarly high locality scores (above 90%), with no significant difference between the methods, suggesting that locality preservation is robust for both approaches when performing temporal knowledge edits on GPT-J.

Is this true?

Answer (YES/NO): NO